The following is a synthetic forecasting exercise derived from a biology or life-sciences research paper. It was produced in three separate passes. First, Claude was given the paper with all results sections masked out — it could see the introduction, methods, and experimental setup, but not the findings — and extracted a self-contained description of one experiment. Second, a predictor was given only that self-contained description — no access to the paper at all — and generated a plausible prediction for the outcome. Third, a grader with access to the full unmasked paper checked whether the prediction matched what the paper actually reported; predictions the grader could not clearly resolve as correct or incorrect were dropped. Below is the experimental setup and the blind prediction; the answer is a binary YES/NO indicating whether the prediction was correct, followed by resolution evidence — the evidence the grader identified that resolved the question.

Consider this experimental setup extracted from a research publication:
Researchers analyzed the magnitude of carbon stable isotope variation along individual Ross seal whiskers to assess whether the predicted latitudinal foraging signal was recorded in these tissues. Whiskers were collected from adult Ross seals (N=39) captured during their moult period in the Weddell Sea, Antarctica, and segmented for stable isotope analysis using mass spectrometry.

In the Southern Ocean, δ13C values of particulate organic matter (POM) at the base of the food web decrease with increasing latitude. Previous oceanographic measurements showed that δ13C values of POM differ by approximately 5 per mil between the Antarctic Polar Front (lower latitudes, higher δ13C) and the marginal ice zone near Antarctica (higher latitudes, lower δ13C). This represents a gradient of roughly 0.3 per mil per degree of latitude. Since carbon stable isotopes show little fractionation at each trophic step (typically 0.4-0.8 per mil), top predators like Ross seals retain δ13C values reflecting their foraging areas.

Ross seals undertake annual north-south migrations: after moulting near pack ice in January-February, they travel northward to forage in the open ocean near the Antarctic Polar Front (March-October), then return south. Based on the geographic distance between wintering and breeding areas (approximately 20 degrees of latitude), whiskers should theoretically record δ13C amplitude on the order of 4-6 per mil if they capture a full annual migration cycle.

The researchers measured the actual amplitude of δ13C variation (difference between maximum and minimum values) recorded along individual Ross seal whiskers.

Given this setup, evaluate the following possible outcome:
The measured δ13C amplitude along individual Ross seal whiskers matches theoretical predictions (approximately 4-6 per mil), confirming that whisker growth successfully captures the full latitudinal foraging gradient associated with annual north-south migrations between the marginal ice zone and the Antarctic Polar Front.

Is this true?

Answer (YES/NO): NO